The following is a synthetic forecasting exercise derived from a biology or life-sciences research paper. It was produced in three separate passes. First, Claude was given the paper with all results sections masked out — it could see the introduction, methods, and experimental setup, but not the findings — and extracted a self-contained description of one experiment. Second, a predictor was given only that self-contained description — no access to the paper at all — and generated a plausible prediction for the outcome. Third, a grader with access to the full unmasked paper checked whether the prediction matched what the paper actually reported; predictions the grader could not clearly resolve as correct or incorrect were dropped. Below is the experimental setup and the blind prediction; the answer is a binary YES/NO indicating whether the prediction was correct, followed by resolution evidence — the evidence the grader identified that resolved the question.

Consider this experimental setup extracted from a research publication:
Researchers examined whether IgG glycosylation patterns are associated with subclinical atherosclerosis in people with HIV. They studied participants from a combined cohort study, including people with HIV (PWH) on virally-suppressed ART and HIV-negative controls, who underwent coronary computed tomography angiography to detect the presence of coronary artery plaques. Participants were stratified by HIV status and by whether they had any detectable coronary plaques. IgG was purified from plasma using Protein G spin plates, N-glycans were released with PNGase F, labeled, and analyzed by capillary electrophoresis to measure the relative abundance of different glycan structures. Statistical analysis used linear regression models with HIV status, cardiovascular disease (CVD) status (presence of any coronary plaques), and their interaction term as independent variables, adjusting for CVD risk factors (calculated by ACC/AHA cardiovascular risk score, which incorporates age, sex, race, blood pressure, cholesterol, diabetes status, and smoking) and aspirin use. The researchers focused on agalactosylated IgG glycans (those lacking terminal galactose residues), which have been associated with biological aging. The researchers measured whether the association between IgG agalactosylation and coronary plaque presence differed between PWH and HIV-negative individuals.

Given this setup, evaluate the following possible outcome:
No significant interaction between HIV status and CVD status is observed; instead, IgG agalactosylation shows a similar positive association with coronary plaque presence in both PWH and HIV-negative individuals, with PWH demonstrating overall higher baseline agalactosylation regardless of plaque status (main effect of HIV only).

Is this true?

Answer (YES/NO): NO